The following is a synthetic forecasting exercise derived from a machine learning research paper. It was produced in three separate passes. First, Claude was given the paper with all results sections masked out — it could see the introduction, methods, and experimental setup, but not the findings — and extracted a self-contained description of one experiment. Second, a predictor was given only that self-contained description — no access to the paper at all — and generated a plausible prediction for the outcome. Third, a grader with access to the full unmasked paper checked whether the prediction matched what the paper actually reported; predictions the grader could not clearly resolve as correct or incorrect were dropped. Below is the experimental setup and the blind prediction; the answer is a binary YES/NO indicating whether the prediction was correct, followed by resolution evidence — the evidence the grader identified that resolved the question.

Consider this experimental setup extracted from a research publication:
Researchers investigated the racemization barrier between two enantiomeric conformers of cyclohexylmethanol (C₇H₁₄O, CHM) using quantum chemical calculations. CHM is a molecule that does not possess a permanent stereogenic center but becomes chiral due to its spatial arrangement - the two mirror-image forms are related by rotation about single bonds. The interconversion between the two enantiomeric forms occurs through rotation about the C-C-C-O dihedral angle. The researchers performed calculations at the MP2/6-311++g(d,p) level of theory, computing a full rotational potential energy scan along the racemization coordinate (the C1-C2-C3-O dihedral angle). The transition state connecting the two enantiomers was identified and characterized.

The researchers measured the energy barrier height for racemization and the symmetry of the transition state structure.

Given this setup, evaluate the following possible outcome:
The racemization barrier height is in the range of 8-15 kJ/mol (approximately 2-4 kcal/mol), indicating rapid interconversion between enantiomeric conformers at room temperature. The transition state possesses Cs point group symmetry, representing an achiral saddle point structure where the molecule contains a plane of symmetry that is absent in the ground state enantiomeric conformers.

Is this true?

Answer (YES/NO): YES